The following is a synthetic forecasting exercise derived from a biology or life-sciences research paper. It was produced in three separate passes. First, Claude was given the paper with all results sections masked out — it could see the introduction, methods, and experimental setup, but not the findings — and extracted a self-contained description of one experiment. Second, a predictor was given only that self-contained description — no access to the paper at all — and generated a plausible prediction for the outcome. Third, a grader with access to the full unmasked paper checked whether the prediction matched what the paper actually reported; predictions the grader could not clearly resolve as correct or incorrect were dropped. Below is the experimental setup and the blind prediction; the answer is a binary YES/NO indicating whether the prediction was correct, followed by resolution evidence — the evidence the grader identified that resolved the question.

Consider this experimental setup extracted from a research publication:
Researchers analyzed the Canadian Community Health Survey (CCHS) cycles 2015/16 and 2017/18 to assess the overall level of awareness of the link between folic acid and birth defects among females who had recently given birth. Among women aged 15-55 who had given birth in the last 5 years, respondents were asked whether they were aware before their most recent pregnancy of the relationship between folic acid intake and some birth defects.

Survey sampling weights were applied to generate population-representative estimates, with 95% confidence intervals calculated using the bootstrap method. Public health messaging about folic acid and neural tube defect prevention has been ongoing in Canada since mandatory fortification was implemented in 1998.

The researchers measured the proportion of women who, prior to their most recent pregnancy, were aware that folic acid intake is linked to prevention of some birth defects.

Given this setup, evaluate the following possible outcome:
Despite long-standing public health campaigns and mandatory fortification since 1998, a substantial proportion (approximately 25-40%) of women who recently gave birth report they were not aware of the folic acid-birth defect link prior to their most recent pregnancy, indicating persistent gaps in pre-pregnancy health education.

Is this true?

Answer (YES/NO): NO